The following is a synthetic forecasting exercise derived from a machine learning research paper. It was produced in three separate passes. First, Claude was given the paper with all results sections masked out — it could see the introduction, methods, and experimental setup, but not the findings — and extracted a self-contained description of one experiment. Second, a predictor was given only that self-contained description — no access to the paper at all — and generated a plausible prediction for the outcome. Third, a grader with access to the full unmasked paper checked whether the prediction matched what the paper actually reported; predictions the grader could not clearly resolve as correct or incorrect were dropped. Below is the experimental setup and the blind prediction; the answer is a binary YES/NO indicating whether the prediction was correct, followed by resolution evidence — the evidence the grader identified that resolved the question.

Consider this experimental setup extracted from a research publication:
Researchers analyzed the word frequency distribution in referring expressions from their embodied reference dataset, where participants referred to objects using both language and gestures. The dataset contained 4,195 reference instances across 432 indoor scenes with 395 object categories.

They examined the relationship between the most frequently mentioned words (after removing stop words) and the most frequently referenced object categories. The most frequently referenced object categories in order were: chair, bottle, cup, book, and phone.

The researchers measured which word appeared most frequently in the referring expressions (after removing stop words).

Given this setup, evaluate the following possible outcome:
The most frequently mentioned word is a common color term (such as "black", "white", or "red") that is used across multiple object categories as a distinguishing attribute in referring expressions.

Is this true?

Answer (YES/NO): NO